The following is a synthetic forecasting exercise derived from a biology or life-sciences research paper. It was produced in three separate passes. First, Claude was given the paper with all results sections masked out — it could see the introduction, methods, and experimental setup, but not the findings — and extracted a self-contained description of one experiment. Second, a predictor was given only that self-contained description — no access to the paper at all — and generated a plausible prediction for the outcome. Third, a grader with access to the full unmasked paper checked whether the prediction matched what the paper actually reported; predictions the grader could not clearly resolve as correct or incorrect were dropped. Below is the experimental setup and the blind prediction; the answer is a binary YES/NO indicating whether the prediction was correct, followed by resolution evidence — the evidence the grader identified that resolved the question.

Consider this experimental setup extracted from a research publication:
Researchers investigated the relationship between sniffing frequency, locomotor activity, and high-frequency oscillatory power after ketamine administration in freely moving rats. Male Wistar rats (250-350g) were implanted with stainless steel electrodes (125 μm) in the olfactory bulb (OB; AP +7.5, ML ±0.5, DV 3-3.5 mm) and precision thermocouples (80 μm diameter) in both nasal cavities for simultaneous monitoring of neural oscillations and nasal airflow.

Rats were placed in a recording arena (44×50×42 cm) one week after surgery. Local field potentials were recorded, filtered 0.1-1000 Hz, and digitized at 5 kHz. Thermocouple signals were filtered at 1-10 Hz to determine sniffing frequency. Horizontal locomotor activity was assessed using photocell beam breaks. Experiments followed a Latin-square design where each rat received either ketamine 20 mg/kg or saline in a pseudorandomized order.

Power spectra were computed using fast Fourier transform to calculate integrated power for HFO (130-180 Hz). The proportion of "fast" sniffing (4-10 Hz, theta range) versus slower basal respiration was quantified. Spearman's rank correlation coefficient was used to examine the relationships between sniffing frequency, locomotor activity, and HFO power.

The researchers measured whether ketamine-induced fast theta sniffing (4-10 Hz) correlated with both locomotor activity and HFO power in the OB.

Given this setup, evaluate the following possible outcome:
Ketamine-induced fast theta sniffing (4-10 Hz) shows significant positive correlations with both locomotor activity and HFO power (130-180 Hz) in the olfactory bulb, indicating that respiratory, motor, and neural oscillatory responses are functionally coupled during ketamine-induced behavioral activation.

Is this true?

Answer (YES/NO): YES